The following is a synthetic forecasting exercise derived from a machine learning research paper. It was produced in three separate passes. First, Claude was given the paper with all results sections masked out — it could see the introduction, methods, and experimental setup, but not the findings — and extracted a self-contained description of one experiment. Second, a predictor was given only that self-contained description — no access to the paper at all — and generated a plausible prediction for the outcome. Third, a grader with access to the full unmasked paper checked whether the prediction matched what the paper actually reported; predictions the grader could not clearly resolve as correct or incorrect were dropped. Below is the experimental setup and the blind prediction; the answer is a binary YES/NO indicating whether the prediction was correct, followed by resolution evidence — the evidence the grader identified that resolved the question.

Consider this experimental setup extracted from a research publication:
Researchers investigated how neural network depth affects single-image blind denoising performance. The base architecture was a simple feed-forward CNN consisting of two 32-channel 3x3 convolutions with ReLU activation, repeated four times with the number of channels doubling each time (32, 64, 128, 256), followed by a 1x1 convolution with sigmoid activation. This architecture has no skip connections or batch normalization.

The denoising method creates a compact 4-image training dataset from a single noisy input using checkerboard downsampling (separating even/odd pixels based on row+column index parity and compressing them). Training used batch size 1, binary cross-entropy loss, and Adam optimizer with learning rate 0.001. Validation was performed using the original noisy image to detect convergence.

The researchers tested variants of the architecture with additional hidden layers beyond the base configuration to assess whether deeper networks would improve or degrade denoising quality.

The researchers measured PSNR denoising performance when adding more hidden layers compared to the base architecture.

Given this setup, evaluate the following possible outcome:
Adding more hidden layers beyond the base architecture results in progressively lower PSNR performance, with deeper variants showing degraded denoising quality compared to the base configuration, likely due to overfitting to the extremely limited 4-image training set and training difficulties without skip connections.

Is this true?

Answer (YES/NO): NO